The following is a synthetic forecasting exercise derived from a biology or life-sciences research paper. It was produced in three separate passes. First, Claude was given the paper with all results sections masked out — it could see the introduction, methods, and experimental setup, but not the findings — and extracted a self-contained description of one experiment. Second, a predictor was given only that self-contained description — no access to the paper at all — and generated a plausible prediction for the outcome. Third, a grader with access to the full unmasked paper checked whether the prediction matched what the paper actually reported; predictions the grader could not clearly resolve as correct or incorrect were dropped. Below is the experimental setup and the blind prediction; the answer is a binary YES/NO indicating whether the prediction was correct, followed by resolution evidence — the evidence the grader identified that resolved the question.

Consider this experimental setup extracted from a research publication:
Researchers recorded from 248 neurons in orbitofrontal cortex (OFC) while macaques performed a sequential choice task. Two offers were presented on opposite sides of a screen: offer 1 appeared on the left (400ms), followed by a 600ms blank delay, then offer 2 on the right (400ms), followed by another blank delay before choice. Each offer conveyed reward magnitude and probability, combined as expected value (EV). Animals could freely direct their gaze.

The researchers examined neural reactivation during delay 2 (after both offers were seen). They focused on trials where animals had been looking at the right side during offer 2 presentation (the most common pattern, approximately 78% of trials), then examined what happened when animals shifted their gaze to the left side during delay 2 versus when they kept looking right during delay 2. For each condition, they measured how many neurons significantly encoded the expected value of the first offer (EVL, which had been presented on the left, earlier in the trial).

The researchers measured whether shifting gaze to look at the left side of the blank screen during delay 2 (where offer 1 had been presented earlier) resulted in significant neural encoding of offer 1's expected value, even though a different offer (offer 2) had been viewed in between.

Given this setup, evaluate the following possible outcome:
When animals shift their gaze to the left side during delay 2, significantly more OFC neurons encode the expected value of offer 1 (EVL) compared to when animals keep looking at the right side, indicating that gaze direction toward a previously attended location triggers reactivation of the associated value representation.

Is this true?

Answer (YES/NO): YES